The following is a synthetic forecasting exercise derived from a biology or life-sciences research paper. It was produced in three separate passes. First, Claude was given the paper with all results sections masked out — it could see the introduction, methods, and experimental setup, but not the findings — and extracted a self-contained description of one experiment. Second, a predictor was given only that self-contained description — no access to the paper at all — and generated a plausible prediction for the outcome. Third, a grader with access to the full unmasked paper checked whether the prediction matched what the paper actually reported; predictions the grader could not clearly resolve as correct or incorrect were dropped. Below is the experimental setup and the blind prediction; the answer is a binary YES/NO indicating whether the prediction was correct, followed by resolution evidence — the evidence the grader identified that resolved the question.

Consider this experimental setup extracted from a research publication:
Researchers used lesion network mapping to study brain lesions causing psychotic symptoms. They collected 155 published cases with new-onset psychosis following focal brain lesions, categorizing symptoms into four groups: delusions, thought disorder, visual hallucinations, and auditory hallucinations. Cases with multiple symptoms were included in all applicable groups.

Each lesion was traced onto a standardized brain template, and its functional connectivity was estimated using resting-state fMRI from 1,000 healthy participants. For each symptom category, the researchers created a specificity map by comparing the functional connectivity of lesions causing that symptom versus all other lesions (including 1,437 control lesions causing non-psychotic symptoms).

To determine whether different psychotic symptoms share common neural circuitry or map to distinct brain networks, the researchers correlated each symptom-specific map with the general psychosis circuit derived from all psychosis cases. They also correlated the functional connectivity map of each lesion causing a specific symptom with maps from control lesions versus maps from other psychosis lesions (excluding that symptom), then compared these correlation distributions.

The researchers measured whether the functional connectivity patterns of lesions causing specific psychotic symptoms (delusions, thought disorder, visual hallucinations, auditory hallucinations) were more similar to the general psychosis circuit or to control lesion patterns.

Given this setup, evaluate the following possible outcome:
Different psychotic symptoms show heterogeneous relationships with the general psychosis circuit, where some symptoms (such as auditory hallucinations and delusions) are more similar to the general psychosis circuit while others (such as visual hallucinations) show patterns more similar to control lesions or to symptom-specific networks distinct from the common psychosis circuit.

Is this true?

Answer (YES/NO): NO